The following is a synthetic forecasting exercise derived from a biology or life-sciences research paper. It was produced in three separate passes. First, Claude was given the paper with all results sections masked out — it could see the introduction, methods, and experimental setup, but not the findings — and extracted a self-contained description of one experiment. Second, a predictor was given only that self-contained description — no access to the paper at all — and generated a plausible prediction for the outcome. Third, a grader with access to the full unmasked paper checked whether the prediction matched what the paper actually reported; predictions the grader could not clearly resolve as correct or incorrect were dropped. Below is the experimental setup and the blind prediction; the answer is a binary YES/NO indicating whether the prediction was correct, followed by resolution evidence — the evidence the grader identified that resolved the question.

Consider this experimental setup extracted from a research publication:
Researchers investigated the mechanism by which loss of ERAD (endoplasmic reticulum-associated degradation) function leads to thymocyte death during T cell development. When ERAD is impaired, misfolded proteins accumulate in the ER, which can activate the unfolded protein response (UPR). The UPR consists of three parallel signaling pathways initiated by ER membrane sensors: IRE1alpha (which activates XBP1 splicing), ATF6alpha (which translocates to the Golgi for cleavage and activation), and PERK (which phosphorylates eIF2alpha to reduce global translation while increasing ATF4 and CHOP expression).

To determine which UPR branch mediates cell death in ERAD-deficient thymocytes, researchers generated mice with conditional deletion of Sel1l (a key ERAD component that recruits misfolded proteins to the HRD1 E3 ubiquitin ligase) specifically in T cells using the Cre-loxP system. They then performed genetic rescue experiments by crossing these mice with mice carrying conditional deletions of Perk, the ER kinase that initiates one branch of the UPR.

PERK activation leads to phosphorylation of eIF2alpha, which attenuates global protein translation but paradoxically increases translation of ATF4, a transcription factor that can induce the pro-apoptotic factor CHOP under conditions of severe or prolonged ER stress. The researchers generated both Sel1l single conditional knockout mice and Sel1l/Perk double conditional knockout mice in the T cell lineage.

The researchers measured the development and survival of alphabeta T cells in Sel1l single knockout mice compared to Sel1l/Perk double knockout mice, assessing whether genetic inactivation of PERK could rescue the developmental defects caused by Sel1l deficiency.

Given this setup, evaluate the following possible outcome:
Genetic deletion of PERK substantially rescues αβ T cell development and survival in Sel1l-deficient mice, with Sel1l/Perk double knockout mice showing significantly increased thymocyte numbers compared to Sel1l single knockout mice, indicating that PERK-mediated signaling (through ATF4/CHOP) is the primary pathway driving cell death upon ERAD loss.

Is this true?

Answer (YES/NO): YES